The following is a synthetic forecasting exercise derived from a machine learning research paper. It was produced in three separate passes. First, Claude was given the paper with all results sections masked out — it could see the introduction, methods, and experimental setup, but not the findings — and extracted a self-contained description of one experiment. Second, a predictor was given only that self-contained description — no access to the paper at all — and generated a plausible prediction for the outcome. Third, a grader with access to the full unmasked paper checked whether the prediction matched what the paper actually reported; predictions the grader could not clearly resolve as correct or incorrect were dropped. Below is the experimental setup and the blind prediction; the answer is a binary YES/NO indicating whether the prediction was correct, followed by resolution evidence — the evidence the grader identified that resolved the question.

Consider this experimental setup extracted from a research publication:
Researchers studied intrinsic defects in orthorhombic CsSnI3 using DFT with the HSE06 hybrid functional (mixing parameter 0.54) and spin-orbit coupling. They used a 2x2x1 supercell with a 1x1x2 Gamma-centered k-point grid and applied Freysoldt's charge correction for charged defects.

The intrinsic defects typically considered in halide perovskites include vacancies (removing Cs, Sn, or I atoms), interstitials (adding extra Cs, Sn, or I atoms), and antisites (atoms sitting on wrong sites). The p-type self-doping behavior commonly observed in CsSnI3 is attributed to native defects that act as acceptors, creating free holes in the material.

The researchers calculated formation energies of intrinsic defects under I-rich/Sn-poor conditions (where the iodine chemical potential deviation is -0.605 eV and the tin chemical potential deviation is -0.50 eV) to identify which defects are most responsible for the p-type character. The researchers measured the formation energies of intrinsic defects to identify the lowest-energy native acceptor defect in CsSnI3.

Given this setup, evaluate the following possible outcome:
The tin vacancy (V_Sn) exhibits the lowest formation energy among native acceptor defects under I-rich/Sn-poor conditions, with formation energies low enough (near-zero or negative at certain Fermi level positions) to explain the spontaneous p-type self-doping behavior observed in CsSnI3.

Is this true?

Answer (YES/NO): NO